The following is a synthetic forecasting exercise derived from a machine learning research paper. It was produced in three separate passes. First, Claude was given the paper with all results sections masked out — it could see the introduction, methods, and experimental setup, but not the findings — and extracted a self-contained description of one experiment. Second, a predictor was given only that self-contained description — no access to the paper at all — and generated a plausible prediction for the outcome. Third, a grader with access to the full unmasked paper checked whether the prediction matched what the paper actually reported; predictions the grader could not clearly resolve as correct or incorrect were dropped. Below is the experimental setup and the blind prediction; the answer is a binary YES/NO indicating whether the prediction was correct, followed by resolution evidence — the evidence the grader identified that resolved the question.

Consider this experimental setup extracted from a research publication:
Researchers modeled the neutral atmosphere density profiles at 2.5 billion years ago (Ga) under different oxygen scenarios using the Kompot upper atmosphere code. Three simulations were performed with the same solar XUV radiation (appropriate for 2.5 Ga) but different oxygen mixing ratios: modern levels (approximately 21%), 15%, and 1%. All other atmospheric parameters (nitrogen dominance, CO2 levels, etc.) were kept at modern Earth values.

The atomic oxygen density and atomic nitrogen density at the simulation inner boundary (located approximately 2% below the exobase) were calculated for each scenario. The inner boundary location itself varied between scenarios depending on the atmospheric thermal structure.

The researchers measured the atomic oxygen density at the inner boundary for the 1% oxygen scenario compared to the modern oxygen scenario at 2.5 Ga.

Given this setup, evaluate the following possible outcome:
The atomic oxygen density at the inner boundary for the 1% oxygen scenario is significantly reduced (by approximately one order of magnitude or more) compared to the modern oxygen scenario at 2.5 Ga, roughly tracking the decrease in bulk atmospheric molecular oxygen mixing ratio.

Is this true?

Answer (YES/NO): NO